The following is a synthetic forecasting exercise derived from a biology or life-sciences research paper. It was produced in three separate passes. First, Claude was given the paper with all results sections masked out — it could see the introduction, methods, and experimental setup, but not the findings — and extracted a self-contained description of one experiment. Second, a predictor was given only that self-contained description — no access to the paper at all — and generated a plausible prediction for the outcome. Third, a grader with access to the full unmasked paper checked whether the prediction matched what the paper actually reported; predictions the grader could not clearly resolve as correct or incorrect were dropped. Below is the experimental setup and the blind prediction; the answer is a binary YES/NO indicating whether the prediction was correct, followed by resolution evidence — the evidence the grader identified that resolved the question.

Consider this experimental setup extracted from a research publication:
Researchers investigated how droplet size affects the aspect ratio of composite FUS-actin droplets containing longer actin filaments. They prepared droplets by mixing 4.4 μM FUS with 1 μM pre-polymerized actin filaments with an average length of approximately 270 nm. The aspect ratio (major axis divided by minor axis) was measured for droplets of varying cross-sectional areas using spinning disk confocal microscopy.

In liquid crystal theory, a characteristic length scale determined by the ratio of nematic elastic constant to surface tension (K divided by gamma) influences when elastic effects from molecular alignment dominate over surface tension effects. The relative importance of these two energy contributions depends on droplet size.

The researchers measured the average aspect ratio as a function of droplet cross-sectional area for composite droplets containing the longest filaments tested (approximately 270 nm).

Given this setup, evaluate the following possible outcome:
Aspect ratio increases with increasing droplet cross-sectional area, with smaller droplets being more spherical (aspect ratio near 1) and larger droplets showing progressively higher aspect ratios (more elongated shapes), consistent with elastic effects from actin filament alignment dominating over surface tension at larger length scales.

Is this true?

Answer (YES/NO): NO